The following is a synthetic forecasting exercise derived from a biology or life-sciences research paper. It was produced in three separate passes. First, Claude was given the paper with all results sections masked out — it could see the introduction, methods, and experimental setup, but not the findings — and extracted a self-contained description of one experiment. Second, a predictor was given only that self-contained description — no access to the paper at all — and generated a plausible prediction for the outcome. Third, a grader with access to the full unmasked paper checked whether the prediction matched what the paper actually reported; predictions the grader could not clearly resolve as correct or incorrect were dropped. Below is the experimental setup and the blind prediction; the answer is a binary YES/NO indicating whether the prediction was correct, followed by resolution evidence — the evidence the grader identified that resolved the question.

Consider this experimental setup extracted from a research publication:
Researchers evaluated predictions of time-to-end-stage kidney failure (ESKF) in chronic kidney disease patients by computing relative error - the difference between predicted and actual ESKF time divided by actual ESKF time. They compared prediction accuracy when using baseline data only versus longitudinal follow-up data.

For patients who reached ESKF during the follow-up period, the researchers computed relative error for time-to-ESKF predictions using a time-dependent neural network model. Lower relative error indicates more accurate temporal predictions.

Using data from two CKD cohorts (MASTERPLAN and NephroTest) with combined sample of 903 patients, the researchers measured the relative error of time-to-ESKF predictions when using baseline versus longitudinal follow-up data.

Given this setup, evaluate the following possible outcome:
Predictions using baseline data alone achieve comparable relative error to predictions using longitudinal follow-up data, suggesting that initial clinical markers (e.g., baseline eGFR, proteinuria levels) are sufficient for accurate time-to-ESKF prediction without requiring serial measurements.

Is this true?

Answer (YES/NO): NO